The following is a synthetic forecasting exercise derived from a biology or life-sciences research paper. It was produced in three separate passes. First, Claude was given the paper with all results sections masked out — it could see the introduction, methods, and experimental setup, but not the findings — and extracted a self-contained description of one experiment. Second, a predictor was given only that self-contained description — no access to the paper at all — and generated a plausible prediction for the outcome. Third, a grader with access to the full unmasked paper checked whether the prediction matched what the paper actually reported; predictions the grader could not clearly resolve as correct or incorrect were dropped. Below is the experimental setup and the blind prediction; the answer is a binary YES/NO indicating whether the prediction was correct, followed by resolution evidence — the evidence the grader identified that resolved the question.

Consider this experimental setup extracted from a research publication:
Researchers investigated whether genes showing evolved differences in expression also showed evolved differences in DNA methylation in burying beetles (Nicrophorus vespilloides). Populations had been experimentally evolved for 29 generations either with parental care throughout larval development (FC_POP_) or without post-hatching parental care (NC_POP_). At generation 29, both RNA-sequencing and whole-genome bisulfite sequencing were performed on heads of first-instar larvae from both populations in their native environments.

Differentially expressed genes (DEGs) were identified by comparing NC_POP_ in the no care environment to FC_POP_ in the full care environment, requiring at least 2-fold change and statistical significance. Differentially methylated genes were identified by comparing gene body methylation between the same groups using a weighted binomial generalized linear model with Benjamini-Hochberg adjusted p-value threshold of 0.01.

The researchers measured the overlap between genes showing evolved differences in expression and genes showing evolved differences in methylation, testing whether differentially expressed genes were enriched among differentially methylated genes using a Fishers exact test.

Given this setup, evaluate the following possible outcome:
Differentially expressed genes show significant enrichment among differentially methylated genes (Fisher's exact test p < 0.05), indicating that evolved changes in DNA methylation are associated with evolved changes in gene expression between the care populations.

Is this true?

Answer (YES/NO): NO